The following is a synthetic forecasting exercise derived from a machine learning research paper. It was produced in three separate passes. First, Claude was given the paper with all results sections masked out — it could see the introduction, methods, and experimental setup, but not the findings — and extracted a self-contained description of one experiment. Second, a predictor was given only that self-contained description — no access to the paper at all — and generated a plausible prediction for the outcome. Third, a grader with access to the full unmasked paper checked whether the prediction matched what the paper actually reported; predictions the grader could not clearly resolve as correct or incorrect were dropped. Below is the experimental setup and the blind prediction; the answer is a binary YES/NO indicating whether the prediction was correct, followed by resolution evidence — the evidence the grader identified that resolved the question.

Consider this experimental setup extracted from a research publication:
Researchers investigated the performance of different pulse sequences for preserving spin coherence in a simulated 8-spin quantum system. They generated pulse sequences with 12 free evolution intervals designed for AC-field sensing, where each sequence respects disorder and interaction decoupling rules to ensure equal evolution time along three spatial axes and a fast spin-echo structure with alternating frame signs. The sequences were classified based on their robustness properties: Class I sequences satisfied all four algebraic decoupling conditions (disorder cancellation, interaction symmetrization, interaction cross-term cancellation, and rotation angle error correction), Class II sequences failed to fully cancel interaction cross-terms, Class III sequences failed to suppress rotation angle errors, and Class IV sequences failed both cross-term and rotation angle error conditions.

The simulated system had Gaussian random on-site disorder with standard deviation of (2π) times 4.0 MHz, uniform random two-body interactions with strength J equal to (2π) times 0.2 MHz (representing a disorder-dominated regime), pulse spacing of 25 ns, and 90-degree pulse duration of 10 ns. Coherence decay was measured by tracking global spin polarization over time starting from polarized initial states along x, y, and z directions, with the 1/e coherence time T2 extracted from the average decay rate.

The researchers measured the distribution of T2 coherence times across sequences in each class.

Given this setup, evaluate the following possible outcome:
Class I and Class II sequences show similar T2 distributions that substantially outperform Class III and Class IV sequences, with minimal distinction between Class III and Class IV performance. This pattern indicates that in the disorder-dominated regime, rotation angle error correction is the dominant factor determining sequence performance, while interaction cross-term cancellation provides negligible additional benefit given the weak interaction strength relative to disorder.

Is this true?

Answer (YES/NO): NO